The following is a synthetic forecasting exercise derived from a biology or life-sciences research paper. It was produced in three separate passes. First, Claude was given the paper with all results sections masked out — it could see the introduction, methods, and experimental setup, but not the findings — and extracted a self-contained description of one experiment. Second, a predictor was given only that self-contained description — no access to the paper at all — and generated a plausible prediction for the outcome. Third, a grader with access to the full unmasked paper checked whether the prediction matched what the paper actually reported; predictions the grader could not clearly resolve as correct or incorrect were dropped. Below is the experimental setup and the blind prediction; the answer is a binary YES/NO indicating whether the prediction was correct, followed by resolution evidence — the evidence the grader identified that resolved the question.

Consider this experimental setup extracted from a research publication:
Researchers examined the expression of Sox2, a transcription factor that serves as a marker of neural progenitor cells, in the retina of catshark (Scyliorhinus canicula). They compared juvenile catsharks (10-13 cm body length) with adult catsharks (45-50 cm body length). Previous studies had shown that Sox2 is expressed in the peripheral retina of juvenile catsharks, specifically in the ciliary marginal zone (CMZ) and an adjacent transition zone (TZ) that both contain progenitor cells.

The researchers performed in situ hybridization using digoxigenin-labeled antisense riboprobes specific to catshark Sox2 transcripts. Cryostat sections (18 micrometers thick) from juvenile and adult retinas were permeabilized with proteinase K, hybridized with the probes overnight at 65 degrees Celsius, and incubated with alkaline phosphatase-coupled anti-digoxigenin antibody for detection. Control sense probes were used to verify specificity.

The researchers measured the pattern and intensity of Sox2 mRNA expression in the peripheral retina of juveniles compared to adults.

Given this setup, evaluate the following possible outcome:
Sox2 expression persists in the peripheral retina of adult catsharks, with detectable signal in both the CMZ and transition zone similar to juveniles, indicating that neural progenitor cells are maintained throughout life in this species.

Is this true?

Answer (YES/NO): NO